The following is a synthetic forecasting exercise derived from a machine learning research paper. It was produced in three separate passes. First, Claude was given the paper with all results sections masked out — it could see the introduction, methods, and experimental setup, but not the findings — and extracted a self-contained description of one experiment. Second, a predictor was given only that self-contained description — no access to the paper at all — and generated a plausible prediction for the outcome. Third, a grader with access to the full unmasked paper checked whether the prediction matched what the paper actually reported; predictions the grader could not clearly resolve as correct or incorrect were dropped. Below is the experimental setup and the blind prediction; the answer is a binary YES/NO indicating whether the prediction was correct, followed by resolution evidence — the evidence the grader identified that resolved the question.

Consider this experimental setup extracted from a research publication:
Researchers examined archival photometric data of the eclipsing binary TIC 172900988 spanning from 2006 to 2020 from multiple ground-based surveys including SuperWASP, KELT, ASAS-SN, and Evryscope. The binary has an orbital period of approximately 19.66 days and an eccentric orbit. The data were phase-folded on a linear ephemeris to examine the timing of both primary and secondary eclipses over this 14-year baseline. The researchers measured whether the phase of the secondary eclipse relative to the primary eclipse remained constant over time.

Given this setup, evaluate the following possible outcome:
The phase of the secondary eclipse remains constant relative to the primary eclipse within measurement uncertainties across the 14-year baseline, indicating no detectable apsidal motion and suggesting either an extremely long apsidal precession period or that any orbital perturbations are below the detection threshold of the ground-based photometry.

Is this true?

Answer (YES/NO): NO